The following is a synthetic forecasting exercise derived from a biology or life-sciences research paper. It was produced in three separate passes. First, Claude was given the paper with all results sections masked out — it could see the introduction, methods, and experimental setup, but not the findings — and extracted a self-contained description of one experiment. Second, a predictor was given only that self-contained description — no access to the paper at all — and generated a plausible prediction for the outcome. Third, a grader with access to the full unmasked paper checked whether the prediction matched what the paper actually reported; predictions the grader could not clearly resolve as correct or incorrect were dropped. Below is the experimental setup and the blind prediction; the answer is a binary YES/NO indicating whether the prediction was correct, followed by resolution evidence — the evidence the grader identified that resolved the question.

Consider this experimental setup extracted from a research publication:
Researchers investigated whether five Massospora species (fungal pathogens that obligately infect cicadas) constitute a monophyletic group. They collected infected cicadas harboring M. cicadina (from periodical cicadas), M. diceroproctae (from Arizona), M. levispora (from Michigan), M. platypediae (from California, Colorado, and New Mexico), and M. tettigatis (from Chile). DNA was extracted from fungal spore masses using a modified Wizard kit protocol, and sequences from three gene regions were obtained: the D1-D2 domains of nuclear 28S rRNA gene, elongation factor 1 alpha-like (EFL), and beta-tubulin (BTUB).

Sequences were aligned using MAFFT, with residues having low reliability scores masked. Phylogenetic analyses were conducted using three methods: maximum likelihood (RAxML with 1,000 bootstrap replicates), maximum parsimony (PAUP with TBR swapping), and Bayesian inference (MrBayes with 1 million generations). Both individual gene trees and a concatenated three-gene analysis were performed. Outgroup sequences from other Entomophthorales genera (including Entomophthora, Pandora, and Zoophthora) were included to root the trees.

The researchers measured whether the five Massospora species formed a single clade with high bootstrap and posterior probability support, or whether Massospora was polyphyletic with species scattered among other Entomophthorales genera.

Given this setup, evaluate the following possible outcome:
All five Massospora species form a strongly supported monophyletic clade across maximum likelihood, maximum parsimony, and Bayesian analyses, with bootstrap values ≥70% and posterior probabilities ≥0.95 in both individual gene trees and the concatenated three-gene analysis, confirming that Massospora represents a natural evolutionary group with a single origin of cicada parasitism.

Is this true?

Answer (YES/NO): NO